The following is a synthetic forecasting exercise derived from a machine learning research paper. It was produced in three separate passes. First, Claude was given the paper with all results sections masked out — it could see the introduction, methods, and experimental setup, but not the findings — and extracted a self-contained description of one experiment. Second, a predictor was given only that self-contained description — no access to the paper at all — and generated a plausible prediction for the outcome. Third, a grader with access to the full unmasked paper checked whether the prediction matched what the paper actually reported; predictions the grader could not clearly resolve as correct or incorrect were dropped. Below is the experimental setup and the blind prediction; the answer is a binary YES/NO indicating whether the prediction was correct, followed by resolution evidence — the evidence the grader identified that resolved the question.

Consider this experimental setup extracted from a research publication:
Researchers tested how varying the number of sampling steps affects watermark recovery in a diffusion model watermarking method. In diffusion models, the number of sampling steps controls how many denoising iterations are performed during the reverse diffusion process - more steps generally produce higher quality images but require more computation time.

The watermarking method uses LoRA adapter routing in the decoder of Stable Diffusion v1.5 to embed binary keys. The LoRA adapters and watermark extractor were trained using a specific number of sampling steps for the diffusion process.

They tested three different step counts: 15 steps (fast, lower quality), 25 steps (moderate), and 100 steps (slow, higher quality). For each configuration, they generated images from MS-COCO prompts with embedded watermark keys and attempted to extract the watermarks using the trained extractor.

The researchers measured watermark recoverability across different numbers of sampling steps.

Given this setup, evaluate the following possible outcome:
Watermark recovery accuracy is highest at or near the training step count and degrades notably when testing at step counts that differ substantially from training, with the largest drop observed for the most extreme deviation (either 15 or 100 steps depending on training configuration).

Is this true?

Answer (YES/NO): NO